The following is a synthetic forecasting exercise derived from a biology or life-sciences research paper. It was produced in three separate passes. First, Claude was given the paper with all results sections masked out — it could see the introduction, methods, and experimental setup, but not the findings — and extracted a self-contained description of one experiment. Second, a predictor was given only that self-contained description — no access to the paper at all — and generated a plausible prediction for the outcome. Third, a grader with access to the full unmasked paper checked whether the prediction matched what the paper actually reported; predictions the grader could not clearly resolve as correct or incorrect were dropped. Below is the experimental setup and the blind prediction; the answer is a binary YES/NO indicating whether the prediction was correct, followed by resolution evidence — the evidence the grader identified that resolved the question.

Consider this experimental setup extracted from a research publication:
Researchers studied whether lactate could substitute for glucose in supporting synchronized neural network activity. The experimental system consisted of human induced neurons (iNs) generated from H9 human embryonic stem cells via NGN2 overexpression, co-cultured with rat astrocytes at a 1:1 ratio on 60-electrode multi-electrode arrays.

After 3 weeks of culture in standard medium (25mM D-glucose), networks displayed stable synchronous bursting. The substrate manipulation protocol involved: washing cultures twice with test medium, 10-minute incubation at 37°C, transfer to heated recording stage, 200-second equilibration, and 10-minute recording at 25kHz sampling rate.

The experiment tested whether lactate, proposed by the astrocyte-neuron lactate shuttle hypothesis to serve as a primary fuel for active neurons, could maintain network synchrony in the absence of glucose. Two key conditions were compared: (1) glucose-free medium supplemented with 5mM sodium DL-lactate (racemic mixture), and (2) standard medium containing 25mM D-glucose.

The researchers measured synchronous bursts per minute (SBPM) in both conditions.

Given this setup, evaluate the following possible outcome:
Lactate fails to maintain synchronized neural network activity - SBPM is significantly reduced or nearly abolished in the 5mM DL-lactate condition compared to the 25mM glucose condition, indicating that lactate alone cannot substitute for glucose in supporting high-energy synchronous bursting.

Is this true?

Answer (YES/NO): YES